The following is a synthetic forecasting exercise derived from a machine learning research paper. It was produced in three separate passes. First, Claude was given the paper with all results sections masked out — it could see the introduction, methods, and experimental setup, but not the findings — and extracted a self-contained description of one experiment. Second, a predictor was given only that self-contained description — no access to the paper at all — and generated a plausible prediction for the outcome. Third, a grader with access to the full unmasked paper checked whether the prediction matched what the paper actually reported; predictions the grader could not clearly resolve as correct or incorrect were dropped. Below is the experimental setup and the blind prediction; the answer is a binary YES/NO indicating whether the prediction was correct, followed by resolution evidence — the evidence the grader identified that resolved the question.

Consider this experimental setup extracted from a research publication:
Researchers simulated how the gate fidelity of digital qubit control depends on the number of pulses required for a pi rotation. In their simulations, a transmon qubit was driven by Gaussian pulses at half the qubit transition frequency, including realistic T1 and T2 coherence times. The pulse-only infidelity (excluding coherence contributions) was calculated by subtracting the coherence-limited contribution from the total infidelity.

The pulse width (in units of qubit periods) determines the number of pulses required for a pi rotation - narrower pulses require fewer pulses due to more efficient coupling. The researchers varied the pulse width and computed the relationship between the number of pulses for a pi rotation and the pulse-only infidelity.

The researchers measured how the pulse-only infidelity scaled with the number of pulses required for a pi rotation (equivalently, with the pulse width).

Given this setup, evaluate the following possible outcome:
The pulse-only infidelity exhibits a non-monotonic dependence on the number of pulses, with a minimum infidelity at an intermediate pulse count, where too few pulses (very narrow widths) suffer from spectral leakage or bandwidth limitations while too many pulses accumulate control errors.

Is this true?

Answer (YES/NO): NO